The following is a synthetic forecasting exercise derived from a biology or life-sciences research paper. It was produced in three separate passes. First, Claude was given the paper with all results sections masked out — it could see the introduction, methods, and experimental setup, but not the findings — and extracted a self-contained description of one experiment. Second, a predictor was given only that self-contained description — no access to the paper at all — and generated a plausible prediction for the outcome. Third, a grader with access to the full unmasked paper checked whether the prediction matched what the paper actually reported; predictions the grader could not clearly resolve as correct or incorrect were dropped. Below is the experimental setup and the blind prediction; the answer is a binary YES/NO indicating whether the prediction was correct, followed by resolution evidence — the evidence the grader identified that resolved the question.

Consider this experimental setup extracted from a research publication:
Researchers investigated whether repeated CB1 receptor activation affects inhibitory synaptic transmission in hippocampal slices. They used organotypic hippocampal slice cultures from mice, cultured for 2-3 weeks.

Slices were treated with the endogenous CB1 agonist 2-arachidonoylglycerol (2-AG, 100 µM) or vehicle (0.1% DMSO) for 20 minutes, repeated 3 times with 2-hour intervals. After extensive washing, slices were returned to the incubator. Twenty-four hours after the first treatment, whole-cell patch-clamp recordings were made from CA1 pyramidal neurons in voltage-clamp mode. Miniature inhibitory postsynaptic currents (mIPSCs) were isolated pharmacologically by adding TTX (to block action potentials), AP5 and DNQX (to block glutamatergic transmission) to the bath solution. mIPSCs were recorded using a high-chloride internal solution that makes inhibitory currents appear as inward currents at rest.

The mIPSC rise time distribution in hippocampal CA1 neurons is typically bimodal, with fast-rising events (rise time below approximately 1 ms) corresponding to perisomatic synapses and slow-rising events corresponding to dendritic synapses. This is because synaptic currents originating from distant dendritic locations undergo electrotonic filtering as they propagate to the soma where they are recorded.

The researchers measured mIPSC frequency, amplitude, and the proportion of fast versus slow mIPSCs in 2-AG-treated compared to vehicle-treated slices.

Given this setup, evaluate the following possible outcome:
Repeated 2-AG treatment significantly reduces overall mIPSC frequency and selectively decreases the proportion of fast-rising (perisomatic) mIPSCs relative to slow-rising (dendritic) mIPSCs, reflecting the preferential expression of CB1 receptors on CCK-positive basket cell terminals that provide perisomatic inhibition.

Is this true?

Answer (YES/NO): NO